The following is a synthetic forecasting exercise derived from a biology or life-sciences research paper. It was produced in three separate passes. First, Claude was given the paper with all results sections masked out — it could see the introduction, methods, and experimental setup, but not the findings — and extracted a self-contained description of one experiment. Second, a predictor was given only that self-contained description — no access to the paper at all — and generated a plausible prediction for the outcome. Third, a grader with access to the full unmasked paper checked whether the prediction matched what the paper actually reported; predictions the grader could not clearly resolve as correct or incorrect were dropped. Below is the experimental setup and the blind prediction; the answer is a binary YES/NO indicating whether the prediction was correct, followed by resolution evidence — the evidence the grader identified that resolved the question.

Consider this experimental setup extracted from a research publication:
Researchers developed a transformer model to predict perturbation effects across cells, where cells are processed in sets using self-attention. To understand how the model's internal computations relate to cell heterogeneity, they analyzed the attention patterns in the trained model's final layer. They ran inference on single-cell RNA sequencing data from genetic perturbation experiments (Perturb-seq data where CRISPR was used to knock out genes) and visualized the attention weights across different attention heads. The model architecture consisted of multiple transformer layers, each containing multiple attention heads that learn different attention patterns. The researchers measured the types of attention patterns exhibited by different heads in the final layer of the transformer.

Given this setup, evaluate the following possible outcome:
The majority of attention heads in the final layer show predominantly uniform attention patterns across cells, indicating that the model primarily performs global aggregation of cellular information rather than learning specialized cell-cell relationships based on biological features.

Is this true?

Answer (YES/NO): NO